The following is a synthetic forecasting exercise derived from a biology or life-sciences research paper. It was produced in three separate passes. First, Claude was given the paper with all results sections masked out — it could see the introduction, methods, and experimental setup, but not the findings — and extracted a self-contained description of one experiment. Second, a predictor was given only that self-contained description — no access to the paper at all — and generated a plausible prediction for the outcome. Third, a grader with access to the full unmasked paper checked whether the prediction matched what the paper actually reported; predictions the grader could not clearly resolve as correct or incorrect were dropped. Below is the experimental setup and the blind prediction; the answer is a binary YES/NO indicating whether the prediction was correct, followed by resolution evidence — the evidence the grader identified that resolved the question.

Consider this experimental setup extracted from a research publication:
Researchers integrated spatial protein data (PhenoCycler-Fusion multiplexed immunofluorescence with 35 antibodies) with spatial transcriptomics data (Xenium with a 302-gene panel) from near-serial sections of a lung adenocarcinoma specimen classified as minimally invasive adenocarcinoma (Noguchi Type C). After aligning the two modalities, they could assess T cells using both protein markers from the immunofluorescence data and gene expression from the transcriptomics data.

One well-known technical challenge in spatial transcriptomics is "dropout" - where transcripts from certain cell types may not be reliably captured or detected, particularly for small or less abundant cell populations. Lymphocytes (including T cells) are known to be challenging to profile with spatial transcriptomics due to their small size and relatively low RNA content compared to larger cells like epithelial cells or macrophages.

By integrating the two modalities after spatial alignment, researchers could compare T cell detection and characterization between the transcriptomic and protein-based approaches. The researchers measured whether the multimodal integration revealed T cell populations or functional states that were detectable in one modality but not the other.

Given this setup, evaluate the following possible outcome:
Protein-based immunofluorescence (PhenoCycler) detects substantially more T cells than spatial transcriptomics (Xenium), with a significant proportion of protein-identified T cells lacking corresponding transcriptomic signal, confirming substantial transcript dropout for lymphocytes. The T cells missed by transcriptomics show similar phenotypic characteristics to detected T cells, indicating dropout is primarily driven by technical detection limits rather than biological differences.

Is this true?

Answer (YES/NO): NO